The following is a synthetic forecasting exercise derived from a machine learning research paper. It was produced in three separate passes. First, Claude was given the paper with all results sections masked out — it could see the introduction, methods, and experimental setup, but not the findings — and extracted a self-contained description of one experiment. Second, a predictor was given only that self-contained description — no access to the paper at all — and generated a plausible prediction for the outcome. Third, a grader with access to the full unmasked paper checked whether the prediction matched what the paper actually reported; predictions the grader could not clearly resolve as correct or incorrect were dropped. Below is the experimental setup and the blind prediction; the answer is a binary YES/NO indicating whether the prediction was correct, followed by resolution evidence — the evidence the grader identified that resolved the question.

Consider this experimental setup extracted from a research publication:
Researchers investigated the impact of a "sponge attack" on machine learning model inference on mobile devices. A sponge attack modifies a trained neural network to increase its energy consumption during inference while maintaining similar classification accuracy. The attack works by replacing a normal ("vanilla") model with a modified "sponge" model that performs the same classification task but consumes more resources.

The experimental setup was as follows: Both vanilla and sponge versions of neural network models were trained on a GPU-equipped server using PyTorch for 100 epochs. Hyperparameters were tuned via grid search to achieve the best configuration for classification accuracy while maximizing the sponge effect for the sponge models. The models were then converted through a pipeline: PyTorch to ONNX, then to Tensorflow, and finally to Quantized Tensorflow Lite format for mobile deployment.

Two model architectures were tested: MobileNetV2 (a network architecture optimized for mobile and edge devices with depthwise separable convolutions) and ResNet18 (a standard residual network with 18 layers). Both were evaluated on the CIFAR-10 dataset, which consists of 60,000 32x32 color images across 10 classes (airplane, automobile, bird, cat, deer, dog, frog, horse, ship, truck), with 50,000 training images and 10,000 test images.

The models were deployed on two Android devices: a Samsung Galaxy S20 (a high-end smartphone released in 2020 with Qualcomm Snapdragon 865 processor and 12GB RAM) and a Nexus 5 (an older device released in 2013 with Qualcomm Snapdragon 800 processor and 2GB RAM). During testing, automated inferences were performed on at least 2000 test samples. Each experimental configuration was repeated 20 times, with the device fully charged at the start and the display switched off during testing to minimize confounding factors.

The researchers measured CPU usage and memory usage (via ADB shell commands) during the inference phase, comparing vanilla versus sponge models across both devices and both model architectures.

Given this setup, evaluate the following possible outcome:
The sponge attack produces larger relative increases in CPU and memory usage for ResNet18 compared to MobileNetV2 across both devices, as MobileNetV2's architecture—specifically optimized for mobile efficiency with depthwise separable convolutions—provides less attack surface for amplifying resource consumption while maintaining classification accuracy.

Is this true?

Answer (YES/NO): NO